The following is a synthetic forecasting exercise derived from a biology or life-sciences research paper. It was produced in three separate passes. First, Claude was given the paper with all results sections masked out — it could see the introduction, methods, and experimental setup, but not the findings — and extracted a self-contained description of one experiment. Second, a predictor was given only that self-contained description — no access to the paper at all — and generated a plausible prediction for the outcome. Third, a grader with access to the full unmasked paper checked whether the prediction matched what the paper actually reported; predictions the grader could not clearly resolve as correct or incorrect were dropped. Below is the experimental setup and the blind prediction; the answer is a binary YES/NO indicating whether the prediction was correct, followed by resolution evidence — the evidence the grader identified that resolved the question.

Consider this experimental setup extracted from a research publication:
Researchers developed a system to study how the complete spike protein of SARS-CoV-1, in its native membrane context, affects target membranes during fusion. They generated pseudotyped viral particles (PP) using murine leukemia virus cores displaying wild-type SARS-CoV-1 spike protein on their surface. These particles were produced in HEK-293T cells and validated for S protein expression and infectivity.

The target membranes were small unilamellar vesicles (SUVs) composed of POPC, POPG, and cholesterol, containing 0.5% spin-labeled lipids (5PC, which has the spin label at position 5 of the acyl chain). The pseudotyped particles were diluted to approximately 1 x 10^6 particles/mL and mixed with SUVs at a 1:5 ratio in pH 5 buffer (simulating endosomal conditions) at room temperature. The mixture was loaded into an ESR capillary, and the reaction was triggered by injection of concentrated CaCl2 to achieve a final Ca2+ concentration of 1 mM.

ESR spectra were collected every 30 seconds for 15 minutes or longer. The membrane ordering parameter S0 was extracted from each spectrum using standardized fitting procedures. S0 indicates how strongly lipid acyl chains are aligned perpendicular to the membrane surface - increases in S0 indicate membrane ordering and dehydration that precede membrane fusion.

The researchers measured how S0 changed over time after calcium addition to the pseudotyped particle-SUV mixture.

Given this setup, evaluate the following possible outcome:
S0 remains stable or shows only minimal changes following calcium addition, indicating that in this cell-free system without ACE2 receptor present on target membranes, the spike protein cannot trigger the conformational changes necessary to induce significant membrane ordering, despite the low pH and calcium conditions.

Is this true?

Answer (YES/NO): NO